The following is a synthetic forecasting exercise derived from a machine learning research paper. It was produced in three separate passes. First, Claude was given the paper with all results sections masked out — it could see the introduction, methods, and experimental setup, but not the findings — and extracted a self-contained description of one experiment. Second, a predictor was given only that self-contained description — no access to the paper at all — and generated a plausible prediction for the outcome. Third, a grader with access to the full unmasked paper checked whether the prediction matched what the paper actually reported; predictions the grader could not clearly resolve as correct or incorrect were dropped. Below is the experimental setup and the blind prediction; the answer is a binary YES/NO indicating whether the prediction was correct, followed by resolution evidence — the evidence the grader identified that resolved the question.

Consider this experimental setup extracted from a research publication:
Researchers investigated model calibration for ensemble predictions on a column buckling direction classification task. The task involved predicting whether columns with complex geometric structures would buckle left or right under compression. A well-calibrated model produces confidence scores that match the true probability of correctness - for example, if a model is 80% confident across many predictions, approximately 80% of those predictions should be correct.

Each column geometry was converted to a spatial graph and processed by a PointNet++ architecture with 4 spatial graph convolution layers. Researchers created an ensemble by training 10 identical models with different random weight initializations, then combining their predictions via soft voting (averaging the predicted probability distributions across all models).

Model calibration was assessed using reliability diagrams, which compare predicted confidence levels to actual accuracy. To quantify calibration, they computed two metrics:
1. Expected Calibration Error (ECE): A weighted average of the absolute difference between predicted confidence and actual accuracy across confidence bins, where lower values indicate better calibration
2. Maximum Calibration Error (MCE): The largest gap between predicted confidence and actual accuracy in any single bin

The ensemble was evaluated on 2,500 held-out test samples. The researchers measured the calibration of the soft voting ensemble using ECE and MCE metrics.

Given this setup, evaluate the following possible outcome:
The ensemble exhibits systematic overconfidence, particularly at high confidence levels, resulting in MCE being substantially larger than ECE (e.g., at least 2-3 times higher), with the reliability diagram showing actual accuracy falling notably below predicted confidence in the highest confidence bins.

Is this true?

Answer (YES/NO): NO